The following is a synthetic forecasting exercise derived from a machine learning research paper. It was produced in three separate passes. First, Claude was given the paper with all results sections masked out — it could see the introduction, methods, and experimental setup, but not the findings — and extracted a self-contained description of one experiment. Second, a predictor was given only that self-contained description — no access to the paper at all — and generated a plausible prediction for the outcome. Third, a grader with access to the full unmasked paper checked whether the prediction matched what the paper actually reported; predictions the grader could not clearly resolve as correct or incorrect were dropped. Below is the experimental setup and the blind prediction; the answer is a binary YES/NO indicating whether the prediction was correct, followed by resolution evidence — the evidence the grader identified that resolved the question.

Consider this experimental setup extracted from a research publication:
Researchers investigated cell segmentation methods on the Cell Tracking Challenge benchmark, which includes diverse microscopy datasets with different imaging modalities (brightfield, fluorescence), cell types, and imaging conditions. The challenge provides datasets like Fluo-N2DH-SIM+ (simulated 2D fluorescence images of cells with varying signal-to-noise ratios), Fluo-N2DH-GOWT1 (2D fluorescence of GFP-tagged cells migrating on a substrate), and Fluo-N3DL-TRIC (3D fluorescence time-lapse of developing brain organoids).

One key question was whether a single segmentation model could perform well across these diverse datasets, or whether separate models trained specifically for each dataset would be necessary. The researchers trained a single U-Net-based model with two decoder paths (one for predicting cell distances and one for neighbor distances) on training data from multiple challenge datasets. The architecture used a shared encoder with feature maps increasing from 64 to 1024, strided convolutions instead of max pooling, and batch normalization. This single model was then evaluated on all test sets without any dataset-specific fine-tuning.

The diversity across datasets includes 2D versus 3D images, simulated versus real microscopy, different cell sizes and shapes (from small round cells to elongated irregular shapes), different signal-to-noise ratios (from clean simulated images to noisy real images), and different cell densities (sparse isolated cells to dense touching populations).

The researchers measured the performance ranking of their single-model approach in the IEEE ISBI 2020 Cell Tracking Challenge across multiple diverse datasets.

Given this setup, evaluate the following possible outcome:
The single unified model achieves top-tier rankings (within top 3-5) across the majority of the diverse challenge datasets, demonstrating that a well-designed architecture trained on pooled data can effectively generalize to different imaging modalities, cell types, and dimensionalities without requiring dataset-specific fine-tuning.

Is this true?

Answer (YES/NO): YES